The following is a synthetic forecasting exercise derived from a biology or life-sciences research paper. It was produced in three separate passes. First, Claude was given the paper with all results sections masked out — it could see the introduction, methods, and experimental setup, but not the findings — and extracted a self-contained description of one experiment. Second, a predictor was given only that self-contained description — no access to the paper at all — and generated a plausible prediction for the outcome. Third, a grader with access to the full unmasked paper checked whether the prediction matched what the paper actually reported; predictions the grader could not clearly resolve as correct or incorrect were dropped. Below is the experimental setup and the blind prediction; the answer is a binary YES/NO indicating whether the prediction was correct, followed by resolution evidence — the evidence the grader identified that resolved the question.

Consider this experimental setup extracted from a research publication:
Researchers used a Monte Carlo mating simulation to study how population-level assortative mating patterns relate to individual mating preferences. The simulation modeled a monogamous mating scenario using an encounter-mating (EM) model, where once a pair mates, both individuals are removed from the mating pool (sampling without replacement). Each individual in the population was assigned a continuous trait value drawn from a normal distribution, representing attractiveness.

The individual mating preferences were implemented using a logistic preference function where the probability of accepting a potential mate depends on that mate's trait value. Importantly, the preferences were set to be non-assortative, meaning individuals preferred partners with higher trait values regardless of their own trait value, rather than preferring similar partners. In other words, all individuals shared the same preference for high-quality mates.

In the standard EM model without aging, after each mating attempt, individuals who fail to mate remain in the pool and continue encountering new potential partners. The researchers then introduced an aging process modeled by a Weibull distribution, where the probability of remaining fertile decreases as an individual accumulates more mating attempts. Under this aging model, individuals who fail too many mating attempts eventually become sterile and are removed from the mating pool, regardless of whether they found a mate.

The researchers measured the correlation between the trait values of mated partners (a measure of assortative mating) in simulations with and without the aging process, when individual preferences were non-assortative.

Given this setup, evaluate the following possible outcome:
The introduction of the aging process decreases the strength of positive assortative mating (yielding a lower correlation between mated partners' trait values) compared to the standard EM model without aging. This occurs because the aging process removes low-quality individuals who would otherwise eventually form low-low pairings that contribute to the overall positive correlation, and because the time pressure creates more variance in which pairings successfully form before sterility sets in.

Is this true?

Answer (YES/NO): YES